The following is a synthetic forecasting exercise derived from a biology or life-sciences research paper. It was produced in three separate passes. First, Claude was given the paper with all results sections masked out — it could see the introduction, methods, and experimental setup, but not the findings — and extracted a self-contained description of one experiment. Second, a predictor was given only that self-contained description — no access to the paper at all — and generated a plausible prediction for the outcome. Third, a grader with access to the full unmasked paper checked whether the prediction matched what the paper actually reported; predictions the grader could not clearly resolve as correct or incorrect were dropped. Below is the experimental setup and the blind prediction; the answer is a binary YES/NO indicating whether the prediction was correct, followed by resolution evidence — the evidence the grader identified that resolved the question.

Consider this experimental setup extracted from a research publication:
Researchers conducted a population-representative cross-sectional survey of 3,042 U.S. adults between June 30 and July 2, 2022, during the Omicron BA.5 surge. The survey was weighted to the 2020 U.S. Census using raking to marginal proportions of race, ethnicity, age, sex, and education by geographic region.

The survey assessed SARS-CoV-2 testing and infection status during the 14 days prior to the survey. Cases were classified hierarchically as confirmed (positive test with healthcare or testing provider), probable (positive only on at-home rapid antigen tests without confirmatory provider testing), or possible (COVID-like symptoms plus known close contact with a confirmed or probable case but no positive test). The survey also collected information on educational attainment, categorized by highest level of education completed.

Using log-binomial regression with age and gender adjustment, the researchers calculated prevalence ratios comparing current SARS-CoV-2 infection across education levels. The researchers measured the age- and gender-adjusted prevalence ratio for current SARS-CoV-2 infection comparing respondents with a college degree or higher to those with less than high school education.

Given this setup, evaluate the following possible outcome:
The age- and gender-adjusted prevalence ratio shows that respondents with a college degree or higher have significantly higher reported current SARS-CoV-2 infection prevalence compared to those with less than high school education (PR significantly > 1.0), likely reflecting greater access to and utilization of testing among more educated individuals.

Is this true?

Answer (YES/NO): NO